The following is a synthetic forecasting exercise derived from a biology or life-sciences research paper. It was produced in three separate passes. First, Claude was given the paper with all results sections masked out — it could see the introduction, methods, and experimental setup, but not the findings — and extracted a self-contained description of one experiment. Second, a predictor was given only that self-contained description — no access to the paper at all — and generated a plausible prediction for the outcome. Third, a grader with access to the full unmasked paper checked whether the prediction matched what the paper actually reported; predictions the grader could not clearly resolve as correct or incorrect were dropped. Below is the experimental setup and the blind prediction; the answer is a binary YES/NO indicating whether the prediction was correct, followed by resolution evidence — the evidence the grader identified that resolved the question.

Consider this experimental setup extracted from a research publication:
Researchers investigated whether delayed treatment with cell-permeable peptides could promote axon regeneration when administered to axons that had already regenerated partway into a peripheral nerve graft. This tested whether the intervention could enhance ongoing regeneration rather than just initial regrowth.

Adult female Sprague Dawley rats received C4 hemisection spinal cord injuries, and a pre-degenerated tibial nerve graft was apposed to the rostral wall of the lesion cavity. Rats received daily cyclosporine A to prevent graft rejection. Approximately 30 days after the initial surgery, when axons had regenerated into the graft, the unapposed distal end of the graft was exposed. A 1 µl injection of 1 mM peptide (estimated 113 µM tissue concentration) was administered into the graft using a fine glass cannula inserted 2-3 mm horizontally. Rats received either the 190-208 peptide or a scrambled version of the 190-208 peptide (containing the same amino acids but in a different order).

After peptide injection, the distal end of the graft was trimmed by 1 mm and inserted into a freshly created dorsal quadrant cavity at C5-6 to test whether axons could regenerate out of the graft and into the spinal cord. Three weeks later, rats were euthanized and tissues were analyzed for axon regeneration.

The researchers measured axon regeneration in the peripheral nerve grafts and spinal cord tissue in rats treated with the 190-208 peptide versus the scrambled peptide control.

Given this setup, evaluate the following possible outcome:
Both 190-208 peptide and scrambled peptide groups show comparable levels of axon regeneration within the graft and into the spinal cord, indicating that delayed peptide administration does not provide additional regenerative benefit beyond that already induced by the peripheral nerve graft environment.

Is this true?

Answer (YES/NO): NO